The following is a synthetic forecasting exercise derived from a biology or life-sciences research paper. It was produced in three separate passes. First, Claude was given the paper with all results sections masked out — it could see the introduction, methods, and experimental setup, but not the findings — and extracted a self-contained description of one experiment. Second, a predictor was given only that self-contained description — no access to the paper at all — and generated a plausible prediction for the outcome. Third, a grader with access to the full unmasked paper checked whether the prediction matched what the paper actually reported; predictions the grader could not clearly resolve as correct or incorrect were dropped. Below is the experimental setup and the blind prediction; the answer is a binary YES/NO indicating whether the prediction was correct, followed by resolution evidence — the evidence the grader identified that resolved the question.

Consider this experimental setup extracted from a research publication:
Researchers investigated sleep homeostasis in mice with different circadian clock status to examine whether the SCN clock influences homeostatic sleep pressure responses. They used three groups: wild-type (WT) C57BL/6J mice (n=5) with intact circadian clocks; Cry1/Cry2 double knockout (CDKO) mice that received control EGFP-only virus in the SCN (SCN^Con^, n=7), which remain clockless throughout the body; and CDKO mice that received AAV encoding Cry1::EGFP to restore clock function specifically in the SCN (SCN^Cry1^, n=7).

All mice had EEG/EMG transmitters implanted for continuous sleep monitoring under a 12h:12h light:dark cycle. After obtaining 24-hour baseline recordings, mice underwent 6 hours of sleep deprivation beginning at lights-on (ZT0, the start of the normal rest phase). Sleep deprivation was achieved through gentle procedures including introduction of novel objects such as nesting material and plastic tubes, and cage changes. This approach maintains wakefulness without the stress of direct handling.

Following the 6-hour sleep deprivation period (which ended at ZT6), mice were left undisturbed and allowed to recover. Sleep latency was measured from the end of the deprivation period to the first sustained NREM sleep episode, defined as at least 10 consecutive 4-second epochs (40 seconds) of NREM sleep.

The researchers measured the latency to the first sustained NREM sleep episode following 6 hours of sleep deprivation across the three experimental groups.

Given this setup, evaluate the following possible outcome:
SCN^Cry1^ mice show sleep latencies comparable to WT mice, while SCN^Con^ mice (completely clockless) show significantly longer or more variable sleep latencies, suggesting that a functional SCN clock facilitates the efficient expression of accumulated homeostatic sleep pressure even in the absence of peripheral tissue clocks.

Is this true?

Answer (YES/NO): NO